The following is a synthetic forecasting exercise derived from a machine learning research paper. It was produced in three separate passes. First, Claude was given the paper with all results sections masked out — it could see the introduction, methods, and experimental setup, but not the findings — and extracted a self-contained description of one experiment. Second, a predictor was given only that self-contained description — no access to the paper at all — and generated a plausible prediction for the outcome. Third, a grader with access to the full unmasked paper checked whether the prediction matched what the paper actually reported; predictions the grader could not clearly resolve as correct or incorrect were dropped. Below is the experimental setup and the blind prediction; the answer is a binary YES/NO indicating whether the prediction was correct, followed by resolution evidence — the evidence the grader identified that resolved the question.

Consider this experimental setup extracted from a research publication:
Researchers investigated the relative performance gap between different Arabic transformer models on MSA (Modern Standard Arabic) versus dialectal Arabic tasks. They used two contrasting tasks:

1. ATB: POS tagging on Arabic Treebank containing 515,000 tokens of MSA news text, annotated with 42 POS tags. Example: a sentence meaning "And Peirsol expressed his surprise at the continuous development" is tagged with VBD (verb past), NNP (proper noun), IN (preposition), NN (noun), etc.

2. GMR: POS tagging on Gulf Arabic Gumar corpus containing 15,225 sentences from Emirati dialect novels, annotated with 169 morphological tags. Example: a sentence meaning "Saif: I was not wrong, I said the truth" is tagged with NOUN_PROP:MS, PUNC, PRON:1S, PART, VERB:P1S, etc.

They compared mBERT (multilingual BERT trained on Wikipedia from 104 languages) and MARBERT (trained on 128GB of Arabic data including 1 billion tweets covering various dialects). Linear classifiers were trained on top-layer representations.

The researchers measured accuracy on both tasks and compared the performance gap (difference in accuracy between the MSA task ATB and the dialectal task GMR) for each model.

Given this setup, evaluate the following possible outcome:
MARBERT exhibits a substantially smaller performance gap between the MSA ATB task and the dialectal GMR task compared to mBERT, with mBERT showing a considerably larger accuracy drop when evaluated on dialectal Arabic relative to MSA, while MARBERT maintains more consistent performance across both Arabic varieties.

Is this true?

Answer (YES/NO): YES